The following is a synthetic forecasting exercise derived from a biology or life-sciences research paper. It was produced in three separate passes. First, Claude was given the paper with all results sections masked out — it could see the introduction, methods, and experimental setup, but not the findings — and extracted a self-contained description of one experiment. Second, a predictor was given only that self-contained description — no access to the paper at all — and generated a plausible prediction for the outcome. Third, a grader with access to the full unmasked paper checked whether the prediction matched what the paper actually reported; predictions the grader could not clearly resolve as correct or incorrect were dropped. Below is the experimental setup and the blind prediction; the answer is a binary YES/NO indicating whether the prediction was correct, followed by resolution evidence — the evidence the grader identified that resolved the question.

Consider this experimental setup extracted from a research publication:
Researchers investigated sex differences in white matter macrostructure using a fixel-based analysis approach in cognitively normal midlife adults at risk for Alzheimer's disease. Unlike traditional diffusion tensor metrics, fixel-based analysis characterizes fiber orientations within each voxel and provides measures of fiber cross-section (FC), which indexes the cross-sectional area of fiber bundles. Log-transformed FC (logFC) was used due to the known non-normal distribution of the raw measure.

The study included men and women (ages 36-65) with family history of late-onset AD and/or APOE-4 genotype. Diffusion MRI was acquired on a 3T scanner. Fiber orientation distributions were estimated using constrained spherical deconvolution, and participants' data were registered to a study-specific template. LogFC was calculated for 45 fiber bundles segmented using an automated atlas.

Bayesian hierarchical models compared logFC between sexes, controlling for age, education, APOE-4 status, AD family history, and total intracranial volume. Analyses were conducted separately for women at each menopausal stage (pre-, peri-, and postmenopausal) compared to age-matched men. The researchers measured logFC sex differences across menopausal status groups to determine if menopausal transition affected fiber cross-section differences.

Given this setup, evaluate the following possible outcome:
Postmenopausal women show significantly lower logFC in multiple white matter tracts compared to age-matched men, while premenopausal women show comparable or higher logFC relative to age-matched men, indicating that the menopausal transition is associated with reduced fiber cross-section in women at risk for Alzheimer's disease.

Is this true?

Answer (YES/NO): NO